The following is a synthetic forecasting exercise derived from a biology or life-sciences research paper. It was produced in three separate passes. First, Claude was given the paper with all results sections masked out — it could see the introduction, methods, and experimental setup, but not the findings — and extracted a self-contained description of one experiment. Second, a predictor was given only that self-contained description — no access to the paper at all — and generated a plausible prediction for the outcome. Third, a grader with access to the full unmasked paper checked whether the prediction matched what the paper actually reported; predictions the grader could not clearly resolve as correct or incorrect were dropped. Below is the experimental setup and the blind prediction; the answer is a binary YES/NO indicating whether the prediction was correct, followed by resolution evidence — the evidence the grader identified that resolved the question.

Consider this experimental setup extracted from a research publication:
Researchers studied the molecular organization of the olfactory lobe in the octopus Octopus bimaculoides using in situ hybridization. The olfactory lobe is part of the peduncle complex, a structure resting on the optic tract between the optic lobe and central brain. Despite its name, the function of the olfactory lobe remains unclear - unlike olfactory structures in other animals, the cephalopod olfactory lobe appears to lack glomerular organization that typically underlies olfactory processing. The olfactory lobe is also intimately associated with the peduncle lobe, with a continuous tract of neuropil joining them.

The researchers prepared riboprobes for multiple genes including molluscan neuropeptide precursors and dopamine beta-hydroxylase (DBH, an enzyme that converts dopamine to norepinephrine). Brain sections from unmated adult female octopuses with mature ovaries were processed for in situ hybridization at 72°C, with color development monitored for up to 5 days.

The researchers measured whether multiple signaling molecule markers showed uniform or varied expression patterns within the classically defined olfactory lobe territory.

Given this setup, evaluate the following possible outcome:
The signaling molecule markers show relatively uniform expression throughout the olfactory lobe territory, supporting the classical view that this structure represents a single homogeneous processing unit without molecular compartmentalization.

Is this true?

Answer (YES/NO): NO